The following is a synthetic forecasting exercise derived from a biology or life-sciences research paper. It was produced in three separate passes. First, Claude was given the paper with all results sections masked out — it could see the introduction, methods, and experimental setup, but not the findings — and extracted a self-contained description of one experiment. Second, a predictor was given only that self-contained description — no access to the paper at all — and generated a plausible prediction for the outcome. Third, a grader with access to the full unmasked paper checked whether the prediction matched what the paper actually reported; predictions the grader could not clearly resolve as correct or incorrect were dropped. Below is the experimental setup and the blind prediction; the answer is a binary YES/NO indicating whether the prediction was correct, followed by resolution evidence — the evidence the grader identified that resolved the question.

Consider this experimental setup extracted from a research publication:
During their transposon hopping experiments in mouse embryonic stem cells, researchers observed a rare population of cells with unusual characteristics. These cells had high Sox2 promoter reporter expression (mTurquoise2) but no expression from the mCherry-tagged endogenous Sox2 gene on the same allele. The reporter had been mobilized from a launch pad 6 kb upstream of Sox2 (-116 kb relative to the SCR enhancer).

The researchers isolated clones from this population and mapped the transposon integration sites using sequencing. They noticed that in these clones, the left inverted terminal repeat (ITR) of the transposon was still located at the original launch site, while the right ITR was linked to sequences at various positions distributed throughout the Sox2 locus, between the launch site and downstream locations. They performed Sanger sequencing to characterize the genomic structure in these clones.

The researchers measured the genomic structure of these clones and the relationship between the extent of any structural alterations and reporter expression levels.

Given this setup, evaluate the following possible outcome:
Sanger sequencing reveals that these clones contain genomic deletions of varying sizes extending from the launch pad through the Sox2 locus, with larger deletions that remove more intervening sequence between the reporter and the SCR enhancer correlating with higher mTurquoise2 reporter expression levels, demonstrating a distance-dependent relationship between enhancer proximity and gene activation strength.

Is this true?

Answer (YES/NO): NO